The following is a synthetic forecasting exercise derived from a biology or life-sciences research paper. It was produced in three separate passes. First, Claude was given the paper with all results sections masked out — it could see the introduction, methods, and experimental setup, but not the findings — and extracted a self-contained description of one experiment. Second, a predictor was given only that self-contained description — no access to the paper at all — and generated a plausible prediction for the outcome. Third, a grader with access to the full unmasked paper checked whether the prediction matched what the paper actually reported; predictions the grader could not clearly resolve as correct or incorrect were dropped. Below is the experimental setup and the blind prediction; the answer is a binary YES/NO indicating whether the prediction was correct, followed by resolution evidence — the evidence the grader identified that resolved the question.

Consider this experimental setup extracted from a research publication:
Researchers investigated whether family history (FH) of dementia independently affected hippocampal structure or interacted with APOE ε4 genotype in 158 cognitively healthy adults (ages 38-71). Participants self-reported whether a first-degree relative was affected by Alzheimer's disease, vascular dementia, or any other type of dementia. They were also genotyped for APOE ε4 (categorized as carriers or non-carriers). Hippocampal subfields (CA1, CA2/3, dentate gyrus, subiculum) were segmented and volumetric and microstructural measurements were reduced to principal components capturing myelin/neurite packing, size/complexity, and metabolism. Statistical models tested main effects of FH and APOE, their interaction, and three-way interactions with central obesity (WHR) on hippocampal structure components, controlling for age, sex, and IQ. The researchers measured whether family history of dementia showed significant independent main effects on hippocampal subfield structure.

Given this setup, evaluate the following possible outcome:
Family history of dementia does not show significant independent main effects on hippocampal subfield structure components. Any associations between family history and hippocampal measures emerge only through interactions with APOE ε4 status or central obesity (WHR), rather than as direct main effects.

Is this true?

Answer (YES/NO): NO